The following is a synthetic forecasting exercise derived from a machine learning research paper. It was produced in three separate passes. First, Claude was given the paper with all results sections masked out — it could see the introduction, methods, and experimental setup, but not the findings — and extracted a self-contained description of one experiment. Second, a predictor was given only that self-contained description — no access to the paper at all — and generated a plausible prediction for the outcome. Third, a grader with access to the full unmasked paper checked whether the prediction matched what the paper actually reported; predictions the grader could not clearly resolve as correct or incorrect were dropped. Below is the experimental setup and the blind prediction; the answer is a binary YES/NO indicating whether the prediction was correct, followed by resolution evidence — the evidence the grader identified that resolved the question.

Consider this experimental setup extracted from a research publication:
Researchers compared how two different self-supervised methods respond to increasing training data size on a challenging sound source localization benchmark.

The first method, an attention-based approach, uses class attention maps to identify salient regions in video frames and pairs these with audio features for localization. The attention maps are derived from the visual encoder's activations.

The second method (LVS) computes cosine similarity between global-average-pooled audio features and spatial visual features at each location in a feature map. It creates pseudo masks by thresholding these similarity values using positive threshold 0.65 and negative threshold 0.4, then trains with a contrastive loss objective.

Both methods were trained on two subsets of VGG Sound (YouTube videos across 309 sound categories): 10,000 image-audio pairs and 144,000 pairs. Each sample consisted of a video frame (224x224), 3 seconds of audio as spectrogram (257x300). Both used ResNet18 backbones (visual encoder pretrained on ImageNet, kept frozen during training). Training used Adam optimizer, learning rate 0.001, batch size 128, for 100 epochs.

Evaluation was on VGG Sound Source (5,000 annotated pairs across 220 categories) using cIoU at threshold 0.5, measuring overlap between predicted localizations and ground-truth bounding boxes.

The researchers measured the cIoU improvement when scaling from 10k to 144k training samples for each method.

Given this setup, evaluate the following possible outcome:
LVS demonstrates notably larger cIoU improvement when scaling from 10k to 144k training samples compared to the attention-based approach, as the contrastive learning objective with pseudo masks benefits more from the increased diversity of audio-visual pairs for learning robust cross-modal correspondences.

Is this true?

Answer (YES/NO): NO